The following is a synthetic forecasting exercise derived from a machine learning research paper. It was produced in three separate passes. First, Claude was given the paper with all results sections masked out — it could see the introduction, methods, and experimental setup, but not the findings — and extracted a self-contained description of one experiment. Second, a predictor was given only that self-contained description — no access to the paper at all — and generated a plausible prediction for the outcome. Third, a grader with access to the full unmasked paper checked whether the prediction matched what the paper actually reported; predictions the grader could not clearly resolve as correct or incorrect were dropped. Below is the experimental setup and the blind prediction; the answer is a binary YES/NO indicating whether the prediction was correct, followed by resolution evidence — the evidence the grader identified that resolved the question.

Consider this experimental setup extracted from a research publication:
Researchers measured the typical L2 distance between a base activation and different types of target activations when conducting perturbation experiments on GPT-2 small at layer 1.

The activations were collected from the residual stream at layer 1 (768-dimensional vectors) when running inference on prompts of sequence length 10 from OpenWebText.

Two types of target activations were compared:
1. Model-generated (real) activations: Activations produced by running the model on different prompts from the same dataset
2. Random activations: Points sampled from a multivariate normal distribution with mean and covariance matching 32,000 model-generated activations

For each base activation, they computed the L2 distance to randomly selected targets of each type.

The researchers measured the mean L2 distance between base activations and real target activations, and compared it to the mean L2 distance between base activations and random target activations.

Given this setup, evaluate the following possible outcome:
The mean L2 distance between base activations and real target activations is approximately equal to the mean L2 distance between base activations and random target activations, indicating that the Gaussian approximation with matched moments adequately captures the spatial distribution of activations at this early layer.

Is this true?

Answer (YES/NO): NO